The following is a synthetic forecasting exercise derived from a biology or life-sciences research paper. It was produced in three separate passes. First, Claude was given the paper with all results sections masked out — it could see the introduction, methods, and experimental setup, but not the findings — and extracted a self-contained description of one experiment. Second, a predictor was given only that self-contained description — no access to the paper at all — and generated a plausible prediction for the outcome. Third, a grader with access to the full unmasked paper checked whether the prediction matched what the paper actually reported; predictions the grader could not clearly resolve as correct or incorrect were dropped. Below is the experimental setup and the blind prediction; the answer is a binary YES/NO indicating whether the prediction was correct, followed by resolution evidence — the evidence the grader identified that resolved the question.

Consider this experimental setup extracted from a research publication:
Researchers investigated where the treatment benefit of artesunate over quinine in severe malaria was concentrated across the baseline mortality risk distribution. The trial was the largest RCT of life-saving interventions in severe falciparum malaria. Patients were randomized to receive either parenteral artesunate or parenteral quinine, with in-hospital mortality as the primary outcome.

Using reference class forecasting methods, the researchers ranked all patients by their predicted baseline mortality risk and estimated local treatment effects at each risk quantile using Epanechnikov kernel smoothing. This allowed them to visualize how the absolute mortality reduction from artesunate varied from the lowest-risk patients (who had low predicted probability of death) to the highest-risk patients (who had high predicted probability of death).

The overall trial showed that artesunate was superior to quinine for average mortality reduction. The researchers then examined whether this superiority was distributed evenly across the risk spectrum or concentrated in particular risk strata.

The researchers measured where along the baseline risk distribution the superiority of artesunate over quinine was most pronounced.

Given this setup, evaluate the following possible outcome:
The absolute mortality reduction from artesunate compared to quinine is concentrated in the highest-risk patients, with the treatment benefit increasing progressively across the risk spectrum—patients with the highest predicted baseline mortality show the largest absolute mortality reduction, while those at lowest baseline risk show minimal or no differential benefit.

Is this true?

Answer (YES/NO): YES